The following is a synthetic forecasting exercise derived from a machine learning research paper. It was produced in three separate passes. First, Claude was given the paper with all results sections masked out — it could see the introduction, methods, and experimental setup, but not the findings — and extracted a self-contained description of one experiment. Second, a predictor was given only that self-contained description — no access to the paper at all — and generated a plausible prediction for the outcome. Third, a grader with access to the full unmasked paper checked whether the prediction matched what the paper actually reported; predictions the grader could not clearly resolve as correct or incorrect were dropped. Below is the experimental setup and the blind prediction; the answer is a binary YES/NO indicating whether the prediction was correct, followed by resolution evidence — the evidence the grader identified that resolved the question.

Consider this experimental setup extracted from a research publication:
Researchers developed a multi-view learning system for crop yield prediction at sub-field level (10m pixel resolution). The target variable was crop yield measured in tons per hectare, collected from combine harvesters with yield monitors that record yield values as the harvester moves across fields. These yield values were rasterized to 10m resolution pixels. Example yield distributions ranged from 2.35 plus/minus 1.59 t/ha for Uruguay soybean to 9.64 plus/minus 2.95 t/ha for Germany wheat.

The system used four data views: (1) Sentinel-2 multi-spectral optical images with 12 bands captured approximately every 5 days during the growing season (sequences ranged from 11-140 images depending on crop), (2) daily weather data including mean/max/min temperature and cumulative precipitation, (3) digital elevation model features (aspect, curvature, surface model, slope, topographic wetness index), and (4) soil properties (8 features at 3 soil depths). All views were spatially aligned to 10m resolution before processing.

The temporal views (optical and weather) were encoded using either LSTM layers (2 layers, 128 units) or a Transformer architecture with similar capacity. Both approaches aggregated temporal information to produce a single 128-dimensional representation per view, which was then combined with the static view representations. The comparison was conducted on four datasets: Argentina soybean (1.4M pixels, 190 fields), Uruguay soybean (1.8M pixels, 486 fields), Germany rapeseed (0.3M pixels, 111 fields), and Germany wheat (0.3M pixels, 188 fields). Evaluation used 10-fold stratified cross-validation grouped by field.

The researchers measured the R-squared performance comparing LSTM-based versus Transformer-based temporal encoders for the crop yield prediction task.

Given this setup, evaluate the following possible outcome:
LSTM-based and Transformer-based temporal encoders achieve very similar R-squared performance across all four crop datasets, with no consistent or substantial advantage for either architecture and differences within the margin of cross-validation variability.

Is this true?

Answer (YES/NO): NO